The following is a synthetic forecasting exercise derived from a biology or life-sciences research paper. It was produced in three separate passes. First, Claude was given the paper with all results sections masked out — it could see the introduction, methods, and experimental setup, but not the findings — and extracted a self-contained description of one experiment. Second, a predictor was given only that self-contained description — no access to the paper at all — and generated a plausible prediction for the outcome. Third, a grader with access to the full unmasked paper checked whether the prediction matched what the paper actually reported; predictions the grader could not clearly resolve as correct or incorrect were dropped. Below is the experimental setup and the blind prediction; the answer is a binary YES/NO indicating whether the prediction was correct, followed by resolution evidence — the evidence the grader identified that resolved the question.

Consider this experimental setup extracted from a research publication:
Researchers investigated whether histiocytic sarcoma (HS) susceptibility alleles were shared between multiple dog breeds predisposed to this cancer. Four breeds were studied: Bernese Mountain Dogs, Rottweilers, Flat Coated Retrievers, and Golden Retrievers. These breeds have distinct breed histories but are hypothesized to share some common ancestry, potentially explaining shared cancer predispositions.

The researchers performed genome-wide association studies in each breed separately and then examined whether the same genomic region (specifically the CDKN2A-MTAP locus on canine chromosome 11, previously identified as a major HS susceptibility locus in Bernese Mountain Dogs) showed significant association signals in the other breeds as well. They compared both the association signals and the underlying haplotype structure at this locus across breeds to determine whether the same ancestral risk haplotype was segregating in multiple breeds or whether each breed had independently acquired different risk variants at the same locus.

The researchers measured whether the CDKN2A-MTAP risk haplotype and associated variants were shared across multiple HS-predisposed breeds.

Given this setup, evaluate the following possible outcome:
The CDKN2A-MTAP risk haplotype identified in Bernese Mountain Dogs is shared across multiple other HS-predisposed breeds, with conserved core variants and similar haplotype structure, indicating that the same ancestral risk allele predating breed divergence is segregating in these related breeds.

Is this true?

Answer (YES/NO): NO